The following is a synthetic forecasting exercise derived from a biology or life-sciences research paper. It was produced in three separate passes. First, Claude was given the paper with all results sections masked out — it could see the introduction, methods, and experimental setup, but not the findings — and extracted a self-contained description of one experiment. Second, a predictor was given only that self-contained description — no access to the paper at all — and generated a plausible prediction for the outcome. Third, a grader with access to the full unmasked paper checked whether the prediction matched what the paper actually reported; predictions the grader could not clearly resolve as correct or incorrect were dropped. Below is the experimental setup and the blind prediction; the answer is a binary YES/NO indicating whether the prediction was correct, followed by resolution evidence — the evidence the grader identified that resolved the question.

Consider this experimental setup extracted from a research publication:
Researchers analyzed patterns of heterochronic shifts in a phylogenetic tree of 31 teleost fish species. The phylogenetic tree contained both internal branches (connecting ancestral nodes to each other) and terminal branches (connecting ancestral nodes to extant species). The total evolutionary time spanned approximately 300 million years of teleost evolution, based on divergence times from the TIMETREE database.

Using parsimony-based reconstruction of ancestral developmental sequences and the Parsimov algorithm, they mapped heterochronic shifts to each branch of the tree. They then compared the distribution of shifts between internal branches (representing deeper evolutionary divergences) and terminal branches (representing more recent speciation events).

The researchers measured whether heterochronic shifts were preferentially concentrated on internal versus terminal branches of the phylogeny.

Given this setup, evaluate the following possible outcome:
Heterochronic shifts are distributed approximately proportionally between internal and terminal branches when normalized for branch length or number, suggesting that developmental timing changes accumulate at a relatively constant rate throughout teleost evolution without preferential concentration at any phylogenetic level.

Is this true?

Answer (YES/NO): NO